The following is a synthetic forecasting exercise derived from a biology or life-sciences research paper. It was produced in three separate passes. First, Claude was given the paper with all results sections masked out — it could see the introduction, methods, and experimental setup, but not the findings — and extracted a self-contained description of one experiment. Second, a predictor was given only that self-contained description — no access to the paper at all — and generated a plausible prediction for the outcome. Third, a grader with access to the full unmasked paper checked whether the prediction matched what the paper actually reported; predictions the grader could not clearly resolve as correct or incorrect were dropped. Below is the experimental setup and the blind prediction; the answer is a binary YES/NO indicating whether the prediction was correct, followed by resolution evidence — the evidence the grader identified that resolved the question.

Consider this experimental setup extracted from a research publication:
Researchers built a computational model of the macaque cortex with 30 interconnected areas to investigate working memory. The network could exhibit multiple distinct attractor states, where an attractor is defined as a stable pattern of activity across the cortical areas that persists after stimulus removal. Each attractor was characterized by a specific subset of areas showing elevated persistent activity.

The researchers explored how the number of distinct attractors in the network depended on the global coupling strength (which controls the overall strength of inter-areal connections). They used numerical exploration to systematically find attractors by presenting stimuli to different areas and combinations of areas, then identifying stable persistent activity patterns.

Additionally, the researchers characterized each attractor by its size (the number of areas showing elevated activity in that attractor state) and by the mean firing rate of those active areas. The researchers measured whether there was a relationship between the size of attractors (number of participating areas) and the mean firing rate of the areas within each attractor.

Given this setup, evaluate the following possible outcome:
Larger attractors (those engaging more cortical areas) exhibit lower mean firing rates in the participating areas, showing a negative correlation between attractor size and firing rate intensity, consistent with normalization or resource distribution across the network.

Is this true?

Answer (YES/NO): NO